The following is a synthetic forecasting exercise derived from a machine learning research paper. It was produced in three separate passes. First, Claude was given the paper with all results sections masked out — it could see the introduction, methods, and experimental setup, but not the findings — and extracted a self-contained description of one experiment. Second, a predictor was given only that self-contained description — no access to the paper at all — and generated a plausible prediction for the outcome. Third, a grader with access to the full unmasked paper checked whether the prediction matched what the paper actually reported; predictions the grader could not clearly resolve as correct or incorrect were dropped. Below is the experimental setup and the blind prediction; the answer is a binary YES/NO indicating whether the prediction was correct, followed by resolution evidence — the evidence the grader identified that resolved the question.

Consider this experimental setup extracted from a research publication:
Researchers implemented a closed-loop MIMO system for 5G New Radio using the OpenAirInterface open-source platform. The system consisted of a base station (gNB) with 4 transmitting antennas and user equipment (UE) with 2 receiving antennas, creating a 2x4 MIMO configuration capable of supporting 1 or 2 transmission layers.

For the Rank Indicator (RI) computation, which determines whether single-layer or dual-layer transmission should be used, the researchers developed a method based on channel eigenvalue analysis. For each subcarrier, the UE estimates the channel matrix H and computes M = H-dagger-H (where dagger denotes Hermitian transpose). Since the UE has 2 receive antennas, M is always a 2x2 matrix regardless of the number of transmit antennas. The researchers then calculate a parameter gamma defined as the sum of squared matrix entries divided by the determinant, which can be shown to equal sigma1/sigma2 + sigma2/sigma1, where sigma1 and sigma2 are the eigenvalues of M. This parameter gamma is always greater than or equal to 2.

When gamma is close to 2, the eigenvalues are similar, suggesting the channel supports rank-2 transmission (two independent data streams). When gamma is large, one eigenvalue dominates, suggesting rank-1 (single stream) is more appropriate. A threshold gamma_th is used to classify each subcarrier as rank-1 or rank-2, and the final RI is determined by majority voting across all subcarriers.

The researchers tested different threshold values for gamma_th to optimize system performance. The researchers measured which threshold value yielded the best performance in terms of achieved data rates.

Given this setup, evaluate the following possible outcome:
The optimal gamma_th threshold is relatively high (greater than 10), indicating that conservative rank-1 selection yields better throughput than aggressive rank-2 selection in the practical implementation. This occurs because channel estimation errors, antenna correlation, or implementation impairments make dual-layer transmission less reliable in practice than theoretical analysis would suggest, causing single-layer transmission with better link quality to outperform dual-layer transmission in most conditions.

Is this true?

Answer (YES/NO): NO